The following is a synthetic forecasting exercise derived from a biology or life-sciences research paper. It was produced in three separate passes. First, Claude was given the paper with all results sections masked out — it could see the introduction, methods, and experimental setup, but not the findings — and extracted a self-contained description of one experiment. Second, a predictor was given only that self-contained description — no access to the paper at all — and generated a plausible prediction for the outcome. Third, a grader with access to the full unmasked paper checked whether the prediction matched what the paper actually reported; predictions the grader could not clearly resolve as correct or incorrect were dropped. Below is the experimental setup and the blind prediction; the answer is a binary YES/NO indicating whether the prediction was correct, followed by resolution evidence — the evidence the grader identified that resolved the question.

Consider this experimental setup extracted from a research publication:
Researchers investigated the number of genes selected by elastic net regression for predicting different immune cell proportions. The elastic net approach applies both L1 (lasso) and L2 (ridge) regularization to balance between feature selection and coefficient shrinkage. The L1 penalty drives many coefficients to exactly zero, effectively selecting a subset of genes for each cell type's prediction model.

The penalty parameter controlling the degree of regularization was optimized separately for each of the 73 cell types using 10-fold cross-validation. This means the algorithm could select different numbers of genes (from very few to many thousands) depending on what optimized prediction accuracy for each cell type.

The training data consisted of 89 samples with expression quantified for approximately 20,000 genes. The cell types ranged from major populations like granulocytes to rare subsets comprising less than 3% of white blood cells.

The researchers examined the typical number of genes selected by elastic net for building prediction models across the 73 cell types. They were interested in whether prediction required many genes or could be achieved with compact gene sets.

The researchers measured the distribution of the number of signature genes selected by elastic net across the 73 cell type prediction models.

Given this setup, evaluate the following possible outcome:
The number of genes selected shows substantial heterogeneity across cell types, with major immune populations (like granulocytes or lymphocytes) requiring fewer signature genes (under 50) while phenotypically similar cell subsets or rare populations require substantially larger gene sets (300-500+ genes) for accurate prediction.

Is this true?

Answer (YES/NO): NO